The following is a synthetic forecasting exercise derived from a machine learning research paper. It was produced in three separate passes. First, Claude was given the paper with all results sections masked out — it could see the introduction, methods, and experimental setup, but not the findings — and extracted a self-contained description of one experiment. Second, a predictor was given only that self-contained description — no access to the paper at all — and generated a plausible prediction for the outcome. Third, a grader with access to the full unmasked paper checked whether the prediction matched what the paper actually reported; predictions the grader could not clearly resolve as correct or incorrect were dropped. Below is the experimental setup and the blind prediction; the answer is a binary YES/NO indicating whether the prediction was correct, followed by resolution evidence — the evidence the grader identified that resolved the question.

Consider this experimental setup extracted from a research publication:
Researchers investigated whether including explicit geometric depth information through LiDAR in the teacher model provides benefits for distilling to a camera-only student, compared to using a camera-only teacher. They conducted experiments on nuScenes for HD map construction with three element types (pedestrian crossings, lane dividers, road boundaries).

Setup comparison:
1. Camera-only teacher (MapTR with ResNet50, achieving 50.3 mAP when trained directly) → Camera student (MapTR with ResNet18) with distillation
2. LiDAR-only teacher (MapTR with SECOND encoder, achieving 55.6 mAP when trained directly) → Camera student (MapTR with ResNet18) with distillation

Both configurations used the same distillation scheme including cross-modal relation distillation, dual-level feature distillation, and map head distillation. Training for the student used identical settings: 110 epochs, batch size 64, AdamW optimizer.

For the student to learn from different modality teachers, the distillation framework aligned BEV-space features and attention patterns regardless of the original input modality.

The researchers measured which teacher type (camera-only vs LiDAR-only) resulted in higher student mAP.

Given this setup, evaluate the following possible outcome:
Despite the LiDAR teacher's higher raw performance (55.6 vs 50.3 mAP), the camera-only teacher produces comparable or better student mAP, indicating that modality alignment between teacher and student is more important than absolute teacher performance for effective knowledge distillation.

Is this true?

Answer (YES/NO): NO